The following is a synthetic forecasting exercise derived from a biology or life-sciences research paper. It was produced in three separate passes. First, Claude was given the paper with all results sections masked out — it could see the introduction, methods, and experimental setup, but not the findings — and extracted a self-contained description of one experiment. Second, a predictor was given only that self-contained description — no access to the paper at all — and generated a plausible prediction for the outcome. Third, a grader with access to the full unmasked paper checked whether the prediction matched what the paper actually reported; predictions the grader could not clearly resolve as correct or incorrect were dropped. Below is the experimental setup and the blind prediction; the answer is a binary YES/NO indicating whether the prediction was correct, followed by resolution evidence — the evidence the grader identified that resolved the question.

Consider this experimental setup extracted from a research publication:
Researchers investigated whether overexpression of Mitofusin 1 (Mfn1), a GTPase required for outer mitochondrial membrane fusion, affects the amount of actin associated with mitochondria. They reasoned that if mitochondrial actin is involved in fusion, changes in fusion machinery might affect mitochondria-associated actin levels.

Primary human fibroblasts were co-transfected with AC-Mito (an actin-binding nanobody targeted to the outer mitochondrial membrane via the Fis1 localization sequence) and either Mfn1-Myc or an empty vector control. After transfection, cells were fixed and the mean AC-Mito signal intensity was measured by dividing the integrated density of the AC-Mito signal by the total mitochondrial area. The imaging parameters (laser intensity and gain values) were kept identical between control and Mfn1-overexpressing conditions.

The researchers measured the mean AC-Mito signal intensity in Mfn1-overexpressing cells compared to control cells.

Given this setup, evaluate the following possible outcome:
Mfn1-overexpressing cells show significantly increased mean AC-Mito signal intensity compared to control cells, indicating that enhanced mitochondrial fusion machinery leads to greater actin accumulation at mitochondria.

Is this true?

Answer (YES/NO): YES